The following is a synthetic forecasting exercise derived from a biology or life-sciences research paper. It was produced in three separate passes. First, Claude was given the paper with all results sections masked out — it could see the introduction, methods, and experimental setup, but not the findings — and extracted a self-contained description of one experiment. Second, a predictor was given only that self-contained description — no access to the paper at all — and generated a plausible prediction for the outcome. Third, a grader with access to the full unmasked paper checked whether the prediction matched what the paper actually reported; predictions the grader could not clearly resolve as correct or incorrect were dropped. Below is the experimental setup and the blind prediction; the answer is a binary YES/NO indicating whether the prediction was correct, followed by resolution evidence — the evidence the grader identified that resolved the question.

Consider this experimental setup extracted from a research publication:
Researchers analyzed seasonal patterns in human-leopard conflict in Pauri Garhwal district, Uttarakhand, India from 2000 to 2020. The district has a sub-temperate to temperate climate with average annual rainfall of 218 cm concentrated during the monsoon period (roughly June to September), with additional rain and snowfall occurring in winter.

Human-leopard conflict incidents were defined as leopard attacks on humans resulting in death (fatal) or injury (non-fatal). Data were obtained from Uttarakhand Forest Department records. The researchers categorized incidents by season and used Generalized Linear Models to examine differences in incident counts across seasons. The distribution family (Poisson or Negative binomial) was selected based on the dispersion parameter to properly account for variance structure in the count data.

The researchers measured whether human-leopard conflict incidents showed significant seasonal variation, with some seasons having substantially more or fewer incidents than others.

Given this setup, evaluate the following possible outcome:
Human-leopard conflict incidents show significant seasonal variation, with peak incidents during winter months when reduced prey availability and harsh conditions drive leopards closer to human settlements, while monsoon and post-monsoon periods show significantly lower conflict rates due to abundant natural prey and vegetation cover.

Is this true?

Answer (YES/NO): NO